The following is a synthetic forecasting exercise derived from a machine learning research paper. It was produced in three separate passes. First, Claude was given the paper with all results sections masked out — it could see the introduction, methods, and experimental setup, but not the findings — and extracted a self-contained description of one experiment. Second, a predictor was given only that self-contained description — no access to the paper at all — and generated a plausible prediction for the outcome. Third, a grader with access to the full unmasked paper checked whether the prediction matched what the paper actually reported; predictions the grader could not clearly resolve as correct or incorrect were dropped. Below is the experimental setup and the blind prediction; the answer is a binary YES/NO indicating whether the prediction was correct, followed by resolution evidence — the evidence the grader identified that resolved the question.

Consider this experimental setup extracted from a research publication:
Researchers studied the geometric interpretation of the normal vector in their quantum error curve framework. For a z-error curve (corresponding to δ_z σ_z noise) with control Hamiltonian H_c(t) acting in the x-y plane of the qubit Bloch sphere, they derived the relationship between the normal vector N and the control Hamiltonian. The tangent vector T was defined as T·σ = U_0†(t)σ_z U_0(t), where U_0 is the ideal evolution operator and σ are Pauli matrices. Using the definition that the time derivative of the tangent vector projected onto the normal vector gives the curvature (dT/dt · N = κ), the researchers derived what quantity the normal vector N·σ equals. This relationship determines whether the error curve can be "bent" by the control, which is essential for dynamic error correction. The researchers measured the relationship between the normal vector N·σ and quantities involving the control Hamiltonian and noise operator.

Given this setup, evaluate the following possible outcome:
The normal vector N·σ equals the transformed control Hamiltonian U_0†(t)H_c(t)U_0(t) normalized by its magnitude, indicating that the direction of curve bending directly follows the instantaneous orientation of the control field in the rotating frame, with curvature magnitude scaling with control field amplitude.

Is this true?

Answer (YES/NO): NO